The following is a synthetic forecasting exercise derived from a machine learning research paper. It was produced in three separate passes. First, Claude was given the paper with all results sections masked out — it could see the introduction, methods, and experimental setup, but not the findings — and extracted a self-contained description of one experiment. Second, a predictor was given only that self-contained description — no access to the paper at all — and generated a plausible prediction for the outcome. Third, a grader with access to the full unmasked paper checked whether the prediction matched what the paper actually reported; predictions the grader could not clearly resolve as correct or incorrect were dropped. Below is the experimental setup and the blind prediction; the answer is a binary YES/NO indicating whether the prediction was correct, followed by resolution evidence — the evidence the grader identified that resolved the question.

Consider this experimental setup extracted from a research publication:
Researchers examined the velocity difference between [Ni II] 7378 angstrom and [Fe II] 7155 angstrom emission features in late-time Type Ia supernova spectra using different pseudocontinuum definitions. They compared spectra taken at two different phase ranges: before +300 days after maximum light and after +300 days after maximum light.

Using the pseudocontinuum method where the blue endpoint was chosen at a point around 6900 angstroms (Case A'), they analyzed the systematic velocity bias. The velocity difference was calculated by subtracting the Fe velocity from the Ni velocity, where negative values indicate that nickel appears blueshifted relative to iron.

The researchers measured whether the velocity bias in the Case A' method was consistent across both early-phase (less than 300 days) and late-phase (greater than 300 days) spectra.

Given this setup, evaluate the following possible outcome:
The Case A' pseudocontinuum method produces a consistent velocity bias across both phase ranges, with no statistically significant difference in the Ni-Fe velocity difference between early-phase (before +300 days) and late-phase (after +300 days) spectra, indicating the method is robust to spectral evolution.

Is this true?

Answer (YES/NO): NO